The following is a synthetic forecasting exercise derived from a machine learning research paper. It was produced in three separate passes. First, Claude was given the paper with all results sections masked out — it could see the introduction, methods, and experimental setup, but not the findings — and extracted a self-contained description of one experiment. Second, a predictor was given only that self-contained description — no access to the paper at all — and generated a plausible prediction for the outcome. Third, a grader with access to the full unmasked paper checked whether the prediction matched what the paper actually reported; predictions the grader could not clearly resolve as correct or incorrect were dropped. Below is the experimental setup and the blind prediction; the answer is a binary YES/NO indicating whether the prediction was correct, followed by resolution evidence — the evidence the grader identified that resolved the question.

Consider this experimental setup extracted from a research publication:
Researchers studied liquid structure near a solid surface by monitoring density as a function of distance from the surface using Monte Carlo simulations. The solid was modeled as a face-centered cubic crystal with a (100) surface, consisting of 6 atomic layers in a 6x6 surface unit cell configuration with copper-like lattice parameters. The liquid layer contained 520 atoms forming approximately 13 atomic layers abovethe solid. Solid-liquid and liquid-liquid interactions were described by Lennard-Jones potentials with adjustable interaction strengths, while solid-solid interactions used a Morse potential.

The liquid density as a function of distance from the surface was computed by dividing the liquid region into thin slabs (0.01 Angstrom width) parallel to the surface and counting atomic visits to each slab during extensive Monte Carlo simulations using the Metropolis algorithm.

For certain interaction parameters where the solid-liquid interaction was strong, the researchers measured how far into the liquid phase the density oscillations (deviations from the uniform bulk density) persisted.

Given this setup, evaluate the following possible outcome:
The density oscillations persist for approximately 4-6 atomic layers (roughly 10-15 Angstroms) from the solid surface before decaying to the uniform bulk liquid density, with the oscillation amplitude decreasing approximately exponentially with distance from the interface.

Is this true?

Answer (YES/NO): YES